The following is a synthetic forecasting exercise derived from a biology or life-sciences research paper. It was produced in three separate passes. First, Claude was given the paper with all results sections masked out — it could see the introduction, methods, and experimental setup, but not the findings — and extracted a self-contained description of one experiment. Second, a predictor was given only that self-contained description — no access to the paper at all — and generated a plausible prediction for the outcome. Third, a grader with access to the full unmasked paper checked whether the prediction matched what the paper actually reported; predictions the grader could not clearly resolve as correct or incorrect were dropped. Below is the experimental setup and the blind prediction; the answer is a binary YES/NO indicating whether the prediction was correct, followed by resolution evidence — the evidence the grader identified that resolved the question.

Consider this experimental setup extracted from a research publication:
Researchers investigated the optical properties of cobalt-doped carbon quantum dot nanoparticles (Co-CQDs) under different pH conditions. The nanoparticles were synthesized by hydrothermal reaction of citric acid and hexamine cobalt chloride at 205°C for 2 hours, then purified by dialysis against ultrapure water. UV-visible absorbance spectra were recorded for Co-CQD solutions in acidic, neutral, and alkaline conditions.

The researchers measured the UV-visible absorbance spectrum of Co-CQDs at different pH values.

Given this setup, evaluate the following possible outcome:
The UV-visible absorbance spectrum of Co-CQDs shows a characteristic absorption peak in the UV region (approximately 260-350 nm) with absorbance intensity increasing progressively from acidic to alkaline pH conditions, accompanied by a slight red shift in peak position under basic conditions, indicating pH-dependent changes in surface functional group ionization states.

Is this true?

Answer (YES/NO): NO